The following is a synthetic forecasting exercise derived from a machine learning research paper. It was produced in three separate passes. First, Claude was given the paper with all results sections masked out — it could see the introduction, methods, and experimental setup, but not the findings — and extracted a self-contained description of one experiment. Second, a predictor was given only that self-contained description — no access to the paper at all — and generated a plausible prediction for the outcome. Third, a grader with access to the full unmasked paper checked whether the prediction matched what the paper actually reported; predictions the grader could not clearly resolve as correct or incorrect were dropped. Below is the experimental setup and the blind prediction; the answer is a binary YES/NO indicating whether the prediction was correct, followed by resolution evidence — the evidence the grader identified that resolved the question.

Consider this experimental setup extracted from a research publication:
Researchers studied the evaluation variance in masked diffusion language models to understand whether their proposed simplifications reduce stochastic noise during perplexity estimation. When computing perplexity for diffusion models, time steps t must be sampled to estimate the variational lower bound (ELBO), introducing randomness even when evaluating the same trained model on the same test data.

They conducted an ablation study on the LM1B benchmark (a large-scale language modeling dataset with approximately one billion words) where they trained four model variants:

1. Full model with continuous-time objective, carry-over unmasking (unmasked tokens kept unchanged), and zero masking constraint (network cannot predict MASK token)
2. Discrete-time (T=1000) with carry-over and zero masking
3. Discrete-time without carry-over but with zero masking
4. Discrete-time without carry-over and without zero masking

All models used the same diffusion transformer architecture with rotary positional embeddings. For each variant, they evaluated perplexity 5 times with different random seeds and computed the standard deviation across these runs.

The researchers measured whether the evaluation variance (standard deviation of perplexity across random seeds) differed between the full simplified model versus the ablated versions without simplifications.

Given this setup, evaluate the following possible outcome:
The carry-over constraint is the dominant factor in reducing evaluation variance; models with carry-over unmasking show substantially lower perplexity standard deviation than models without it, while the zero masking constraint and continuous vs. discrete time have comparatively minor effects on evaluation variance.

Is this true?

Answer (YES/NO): NO